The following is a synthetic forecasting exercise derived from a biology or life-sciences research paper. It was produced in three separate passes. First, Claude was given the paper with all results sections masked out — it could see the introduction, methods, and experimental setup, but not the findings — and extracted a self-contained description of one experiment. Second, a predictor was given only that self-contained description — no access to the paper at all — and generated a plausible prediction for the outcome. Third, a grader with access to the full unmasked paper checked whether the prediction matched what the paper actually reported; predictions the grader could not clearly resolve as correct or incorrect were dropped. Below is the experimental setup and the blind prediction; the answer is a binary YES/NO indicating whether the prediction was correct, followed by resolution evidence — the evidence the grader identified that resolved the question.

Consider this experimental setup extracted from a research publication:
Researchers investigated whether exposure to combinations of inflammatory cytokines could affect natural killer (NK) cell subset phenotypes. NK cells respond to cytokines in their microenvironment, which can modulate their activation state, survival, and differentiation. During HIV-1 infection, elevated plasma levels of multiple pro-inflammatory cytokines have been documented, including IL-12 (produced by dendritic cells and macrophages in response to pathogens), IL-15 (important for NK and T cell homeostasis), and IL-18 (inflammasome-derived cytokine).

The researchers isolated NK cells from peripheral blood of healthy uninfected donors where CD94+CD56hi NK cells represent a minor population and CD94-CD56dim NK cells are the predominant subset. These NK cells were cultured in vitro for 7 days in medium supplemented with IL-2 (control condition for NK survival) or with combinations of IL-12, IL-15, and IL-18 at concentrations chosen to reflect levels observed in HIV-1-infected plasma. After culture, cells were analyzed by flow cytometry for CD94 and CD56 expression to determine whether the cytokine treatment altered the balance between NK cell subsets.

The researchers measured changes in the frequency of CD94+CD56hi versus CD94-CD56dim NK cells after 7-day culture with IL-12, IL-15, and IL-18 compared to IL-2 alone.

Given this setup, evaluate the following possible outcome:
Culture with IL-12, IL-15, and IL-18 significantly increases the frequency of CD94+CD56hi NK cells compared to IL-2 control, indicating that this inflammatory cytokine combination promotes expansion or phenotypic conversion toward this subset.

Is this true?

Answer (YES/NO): YES